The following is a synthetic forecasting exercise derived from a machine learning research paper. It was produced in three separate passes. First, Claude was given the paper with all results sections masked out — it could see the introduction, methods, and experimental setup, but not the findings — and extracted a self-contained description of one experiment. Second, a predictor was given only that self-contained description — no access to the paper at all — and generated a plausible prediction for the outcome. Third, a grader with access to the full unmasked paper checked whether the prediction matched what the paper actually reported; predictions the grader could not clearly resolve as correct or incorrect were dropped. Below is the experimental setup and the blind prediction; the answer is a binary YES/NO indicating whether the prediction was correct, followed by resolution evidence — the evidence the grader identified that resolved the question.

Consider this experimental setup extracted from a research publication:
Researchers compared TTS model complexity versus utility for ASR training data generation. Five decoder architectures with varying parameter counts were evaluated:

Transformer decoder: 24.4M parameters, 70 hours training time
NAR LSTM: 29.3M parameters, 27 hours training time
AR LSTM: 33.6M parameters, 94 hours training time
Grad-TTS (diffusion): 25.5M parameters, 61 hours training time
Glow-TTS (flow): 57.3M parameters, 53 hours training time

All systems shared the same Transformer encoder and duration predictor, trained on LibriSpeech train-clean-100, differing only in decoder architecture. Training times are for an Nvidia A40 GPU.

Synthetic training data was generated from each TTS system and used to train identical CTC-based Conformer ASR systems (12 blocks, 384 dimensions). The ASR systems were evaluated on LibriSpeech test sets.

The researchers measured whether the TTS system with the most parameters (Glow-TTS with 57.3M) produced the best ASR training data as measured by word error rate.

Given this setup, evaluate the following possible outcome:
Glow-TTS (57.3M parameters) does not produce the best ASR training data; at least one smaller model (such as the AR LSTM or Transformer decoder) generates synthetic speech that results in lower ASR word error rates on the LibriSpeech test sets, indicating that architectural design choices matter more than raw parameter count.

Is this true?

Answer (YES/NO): YES